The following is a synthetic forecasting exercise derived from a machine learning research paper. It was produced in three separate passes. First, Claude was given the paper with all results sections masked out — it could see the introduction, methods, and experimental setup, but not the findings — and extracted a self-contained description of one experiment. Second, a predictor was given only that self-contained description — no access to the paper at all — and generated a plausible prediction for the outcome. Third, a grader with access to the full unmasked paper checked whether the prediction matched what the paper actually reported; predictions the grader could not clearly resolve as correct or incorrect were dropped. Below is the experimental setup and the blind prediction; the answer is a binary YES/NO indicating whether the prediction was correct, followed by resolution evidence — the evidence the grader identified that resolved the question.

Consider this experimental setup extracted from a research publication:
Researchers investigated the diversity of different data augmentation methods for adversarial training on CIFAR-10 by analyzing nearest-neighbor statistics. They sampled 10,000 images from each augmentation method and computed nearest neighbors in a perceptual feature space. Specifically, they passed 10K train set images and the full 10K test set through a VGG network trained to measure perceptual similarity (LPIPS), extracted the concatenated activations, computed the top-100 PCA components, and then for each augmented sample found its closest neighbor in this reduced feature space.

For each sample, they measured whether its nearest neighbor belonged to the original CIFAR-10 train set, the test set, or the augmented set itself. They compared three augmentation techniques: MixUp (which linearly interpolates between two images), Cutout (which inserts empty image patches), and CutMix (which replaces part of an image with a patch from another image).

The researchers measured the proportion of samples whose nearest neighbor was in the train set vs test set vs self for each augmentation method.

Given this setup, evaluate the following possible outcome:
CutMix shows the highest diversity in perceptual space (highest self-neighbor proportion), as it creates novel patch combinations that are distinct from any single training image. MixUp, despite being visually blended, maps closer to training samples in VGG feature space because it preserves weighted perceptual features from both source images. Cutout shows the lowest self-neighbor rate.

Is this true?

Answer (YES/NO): NO